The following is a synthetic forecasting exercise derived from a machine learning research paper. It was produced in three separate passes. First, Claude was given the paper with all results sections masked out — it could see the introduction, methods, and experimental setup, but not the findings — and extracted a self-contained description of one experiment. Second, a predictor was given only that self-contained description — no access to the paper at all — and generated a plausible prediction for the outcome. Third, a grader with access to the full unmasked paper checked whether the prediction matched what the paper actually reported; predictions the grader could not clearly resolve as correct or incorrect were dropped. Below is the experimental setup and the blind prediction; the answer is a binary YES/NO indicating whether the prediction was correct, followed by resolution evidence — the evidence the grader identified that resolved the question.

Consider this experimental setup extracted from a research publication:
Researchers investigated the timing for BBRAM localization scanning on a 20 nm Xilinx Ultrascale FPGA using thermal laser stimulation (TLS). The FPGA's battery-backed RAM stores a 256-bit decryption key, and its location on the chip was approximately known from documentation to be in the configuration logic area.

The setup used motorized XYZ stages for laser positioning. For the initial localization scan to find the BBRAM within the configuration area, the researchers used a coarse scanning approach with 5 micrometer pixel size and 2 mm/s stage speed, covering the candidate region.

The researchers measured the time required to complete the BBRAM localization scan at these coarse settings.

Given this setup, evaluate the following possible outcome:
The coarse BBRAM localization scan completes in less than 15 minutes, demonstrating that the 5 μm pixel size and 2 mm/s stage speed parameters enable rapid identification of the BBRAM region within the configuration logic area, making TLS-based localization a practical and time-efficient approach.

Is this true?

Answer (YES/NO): YES